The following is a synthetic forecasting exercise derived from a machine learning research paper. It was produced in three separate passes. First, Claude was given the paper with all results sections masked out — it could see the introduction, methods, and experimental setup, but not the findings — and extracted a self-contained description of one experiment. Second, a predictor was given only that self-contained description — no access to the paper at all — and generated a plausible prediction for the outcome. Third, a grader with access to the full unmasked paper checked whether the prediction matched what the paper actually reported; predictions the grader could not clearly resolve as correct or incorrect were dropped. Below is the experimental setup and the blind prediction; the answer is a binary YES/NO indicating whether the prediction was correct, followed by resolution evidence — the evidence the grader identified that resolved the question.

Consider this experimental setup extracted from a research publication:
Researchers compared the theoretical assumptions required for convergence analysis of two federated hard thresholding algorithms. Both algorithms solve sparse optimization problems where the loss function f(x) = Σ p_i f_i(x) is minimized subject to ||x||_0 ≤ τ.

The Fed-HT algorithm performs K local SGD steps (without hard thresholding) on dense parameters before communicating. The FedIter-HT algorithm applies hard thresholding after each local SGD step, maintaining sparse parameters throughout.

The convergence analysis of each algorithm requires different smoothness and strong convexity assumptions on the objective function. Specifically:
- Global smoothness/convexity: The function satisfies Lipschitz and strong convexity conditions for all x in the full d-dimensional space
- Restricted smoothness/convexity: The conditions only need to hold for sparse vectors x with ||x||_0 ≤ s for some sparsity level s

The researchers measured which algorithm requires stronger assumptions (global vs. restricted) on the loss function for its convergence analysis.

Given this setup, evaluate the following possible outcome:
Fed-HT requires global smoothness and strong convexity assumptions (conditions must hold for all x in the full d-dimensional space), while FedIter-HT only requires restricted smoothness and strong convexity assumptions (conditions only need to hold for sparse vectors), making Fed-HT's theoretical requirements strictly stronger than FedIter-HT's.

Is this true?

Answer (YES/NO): YES